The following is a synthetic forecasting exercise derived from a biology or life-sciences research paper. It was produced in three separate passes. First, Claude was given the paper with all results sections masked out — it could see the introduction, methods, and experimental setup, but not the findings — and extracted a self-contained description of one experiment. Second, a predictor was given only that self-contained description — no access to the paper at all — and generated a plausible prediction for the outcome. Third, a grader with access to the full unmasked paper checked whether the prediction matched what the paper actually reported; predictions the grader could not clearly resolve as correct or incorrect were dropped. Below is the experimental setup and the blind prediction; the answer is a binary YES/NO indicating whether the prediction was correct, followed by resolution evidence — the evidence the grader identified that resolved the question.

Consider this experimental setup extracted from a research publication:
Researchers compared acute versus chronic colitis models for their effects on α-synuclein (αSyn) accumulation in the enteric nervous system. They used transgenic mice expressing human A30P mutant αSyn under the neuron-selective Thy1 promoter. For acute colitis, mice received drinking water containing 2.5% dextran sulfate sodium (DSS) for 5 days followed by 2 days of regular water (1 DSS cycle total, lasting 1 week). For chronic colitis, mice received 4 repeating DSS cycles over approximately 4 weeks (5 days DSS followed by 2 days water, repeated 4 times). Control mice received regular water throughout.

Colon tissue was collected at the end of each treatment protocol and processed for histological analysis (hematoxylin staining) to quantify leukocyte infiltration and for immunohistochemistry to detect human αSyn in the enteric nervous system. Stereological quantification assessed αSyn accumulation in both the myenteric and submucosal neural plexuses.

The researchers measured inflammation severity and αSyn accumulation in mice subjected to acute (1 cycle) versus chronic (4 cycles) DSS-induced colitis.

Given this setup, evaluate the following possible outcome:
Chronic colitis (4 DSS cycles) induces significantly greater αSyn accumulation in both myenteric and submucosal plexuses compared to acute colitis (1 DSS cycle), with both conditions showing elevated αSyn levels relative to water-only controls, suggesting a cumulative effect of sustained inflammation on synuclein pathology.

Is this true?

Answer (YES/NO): NO